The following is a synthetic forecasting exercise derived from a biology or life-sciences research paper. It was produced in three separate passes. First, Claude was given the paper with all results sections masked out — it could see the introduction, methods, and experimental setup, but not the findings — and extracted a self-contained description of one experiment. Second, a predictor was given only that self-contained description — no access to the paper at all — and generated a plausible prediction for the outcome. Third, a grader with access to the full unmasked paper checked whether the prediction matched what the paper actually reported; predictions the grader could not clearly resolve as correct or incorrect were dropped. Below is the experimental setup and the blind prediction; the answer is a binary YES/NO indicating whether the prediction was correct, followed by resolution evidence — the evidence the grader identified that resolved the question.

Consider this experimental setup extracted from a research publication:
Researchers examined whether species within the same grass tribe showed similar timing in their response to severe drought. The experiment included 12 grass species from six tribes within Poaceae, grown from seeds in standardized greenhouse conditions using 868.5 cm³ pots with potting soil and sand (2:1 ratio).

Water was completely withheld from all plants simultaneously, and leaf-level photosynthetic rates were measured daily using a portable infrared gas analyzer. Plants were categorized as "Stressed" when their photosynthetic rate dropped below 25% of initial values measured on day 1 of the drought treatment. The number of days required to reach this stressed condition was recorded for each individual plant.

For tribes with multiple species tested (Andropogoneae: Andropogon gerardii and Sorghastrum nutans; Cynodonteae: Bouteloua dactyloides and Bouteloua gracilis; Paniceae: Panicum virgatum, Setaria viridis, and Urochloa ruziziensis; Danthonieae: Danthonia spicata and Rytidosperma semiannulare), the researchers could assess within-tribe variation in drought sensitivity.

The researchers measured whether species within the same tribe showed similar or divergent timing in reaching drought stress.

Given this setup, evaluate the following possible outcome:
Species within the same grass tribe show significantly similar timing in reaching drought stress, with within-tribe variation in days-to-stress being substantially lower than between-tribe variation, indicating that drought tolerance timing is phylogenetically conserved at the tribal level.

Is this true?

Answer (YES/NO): YES